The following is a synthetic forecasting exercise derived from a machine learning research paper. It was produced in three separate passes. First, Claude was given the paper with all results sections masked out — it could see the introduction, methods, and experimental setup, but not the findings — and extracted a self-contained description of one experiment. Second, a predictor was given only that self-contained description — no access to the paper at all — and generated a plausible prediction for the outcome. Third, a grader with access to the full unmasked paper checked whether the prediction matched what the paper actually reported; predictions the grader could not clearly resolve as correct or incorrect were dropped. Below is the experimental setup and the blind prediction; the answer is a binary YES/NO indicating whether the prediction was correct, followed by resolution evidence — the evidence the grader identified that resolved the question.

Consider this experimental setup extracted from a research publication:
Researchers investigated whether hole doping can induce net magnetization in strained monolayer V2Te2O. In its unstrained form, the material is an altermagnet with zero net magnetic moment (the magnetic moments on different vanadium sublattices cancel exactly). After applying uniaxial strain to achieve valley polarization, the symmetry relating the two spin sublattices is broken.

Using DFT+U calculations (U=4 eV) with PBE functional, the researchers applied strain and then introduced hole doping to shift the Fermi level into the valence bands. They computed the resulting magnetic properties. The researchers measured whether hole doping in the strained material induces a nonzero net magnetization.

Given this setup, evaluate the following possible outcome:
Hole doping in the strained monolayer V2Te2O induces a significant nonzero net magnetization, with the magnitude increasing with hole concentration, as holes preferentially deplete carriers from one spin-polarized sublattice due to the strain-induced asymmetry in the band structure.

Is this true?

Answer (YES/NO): YES